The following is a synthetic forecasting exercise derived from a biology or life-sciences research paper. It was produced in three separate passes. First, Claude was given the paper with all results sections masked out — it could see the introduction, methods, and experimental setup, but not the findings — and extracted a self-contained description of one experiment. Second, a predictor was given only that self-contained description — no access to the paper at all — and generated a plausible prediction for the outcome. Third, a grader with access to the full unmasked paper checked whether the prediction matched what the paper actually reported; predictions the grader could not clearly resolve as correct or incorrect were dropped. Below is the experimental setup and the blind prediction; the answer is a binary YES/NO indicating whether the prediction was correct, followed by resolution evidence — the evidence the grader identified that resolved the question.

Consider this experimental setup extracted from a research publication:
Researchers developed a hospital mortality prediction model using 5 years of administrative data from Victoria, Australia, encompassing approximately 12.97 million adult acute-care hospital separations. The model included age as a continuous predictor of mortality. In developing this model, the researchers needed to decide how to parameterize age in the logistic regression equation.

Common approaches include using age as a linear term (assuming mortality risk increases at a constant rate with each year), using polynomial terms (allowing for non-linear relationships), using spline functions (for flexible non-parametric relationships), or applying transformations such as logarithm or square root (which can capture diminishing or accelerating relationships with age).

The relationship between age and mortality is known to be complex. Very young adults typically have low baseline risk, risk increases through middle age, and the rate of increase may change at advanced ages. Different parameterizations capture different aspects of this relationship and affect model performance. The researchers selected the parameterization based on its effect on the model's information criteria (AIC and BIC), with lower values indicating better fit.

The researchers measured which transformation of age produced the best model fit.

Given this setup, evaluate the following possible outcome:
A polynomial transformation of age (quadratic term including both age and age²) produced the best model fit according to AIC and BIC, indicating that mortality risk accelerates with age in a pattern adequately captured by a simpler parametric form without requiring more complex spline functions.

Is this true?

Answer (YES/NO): NO